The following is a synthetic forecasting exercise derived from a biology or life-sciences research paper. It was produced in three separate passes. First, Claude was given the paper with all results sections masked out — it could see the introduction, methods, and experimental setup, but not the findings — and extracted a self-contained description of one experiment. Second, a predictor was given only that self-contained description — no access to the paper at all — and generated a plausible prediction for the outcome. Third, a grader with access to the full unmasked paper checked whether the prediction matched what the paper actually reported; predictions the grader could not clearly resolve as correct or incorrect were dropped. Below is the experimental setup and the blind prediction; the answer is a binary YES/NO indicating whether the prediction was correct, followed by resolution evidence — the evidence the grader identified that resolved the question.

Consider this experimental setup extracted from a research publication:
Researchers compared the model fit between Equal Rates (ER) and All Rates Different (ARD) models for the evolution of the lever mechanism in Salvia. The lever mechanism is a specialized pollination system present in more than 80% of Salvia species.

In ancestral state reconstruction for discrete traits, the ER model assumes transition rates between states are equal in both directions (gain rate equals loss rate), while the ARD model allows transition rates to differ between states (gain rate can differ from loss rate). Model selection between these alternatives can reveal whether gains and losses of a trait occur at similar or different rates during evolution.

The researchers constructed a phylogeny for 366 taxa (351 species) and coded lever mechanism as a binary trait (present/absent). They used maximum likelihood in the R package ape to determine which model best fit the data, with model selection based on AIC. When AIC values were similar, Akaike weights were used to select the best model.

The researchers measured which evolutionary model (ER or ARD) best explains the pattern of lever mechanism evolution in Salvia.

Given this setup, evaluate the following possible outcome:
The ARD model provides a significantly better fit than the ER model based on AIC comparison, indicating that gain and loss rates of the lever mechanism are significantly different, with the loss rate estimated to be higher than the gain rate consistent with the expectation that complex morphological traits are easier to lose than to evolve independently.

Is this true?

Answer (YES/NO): NO